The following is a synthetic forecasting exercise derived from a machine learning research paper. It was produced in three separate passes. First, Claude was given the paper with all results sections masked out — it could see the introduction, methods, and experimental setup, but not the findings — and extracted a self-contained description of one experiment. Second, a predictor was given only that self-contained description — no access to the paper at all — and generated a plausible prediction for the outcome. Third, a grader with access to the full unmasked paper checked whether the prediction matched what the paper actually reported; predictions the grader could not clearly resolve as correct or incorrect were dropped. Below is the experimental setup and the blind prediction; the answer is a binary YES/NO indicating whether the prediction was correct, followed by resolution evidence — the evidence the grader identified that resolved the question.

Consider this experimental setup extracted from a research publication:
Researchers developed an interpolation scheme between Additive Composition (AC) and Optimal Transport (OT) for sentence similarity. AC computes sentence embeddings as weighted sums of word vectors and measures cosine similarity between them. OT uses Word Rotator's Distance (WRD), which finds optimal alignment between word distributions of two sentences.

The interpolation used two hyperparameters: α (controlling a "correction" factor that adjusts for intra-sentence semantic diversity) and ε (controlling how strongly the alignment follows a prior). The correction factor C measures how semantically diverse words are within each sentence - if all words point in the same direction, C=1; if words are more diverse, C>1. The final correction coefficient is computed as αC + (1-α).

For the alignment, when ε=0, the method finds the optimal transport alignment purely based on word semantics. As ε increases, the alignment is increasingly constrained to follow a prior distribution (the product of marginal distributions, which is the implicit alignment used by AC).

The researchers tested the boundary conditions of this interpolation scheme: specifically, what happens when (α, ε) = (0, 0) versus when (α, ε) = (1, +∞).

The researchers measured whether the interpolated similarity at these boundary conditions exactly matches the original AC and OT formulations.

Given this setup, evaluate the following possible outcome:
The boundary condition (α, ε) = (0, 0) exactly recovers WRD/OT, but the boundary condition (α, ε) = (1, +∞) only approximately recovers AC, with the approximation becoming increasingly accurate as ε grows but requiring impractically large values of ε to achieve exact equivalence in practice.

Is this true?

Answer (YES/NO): NO